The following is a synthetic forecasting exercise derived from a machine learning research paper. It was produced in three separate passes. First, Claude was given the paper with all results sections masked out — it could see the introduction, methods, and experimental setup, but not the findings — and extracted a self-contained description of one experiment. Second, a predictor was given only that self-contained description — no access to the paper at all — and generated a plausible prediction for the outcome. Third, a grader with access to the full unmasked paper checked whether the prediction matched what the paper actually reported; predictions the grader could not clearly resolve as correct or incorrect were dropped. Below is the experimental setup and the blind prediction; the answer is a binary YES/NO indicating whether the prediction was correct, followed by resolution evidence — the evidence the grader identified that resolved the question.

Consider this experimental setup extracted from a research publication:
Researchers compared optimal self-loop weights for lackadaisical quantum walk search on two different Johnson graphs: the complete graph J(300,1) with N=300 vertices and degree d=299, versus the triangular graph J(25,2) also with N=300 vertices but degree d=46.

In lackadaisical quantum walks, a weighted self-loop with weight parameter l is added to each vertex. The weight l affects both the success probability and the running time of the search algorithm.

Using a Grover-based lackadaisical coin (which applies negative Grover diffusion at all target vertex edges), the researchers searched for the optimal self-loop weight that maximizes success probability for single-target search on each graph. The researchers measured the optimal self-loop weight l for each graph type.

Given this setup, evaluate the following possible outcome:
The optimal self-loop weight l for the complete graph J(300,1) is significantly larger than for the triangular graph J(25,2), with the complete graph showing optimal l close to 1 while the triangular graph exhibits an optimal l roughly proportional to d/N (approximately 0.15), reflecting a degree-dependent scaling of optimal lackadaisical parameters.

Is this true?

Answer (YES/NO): NO